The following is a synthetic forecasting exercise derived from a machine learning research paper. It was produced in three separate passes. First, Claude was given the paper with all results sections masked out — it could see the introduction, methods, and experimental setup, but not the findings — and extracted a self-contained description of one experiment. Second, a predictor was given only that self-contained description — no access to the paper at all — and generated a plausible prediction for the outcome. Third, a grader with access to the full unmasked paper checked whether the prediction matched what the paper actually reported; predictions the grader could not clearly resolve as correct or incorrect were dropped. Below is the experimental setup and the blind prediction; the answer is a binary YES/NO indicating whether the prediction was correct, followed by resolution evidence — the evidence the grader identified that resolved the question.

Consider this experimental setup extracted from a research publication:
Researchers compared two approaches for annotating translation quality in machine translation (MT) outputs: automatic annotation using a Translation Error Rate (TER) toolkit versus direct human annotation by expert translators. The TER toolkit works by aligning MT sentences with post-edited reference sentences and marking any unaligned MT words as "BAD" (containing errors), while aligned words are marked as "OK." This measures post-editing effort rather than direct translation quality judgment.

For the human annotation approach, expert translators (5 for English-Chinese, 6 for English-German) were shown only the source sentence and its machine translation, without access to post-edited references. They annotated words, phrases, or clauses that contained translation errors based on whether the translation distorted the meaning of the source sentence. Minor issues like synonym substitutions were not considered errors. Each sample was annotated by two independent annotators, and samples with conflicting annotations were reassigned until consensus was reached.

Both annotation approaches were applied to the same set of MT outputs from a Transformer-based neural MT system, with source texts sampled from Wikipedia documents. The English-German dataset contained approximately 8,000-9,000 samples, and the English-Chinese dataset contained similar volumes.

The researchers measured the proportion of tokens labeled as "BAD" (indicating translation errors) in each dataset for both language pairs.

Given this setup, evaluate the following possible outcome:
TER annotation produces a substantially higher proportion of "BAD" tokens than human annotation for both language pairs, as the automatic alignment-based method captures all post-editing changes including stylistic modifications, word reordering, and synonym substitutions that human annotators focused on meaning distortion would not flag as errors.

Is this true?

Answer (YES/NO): YES